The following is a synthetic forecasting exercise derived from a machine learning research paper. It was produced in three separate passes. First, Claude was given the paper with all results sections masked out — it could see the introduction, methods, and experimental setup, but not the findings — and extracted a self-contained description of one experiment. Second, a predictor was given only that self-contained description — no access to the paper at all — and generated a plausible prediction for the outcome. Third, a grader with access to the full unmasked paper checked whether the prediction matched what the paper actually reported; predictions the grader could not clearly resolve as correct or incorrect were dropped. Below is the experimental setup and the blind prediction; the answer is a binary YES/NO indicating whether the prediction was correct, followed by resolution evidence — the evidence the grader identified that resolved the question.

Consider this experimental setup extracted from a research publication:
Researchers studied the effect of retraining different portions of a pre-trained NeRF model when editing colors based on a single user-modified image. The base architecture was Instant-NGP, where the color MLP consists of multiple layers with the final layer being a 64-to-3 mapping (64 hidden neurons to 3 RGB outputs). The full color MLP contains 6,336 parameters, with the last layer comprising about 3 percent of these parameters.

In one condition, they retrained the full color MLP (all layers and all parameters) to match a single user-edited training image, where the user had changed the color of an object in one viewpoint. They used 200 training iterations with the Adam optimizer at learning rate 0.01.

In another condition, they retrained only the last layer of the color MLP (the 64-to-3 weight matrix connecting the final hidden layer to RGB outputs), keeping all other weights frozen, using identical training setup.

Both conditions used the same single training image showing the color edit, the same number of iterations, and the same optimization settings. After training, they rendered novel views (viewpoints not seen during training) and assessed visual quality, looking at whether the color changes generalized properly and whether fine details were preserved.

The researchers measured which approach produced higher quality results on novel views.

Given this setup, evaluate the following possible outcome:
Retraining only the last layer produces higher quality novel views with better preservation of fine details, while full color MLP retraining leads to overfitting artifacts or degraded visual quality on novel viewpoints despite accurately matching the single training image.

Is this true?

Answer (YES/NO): YES